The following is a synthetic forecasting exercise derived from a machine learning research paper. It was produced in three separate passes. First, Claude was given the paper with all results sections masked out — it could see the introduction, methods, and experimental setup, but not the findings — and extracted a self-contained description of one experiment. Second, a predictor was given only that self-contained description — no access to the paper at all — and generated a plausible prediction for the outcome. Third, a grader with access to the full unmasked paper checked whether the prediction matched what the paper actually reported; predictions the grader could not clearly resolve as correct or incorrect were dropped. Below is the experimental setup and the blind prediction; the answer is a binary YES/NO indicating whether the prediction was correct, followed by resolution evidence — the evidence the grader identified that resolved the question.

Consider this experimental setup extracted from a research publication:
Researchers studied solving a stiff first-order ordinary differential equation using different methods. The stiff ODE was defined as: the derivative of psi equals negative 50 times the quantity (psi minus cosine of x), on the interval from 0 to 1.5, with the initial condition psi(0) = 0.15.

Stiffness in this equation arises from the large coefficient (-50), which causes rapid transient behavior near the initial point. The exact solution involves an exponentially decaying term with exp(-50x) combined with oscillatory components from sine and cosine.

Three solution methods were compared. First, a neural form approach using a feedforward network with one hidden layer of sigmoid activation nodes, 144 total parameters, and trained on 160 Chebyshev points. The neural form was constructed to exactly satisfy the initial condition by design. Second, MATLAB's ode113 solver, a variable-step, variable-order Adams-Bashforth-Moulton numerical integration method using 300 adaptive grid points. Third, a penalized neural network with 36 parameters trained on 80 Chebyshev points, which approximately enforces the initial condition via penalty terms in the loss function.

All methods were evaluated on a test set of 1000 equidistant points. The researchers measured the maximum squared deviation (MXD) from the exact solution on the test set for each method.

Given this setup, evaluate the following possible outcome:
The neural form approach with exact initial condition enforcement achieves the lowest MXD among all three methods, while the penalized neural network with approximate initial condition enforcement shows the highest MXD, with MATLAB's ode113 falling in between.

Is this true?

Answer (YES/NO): NO